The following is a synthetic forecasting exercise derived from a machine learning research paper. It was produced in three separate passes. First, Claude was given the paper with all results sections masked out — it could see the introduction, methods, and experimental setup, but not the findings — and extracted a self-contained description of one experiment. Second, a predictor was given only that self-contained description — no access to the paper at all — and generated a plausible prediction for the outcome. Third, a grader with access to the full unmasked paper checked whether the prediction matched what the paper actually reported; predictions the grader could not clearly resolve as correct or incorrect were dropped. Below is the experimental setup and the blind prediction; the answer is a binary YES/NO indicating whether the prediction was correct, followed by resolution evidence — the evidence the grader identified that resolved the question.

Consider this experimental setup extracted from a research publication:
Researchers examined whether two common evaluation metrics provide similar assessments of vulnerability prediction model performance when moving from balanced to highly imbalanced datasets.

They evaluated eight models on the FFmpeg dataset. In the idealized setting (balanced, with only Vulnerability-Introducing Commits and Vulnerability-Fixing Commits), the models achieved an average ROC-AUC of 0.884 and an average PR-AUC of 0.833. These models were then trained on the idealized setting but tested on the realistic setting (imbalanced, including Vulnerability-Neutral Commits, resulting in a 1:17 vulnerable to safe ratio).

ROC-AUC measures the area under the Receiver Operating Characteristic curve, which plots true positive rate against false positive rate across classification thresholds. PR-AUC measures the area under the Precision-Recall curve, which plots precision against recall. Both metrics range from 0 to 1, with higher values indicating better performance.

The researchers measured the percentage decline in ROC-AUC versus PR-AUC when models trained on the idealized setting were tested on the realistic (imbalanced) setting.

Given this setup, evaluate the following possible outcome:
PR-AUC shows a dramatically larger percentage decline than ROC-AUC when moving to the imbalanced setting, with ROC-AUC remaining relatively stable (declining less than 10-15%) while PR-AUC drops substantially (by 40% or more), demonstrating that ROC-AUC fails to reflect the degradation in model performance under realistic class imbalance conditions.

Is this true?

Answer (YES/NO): NO